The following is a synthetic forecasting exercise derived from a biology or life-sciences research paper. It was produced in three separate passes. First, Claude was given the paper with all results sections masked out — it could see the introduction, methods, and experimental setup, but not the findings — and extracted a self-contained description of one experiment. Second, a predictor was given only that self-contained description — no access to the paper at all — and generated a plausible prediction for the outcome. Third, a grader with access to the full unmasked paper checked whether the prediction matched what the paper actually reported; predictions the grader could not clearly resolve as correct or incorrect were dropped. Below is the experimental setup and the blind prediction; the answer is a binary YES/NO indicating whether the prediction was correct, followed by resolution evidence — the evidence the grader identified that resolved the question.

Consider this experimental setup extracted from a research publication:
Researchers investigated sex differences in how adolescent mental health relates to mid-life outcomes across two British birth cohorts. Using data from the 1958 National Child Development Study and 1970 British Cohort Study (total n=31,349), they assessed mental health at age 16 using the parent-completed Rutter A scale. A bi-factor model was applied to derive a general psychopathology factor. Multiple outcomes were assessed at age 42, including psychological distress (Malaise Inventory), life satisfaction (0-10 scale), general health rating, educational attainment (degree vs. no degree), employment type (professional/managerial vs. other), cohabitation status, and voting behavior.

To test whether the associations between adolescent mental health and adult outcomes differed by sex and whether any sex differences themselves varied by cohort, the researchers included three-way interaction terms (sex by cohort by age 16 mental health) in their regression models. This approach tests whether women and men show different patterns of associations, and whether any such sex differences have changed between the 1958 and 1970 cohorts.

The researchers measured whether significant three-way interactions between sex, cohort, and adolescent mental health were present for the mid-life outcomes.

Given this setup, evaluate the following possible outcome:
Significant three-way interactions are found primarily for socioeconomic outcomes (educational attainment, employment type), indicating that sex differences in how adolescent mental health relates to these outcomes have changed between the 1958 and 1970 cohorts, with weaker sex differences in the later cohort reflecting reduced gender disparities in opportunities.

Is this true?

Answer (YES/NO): NO